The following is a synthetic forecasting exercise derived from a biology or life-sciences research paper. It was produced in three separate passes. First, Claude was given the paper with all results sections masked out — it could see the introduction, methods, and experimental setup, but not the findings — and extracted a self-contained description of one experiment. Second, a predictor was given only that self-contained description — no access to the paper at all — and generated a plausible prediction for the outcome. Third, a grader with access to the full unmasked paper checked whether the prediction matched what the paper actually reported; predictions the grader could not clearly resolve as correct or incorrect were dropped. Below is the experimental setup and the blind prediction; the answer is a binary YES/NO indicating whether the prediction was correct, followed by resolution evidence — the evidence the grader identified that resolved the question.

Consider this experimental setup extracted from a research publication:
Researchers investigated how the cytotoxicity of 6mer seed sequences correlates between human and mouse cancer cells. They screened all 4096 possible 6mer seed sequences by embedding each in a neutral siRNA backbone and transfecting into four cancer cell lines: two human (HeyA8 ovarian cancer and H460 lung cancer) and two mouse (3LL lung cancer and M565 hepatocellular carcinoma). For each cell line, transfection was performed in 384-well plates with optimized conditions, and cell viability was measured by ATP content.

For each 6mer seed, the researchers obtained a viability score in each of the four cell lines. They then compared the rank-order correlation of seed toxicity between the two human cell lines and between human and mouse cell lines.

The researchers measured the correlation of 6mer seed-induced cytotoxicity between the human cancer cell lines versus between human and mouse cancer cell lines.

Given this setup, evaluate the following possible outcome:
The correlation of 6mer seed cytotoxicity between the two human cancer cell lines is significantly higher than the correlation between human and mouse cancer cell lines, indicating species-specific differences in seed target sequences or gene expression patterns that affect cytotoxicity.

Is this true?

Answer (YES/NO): NO